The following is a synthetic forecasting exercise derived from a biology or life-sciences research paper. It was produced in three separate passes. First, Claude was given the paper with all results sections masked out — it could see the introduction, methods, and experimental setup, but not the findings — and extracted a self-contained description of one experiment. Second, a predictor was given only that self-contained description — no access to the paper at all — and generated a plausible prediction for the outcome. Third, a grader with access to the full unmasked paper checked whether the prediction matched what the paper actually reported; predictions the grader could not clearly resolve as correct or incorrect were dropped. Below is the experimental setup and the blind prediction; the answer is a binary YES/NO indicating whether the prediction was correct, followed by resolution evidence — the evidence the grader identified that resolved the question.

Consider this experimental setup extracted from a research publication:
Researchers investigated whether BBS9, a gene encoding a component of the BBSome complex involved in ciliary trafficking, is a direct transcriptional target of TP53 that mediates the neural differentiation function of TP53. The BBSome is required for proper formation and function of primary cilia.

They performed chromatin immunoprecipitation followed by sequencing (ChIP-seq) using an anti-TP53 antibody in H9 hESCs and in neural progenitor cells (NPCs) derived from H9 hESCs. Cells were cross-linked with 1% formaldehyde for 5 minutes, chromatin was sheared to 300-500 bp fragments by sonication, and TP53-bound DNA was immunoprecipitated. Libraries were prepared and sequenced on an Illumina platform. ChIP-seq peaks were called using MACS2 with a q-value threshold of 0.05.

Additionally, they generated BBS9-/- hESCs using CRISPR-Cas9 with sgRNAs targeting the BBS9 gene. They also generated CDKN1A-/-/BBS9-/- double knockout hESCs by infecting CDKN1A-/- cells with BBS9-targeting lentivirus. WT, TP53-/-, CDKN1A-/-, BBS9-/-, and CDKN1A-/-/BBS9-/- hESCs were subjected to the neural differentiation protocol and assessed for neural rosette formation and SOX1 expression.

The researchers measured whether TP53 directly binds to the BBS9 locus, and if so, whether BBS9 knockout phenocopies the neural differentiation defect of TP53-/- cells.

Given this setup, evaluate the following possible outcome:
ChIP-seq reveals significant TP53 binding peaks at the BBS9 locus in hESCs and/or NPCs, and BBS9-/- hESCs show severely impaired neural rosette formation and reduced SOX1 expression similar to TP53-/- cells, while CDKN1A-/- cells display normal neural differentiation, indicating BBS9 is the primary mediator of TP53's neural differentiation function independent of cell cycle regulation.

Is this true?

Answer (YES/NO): NO